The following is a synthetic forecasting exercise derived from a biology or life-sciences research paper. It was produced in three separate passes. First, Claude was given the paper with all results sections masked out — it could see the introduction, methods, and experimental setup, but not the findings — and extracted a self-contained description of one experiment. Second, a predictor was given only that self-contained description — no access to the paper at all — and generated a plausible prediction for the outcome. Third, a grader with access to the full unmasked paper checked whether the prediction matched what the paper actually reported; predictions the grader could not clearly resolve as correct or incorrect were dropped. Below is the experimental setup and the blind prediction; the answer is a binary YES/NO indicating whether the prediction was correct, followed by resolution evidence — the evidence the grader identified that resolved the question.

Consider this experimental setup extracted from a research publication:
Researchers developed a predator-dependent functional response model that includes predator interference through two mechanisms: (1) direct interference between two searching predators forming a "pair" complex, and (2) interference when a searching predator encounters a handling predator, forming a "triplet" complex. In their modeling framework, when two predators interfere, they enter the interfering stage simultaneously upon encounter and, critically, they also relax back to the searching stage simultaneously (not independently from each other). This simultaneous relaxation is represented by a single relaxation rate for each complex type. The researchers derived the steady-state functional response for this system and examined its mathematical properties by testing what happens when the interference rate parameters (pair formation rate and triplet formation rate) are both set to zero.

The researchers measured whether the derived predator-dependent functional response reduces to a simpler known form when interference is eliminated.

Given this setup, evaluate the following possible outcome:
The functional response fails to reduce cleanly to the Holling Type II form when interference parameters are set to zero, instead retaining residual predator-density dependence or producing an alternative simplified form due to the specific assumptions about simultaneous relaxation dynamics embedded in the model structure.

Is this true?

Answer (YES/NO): NO